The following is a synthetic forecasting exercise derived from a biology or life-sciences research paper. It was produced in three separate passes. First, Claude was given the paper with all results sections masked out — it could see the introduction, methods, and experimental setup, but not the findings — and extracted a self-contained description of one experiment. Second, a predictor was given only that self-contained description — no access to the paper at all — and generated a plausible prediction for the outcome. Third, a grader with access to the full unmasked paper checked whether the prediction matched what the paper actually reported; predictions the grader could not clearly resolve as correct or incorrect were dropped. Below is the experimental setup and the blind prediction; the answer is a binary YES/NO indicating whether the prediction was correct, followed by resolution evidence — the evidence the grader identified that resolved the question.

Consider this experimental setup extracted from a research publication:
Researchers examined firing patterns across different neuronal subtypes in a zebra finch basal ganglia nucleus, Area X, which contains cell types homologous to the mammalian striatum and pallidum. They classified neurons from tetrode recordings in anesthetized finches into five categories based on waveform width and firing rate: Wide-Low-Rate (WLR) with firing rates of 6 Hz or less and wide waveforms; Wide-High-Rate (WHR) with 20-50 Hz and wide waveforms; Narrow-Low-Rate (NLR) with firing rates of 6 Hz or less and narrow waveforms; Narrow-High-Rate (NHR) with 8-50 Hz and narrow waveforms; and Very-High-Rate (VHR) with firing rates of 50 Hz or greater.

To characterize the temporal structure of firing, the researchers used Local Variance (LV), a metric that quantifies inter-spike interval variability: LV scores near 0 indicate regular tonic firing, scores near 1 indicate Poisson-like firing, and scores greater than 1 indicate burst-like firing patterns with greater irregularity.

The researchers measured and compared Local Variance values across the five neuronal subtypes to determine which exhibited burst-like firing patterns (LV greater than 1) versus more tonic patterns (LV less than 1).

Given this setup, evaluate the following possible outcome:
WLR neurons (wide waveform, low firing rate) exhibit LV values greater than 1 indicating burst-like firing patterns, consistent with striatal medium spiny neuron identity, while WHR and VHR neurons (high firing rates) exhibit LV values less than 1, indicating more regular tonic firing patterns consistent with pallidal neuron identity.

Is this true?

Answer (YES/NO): NO